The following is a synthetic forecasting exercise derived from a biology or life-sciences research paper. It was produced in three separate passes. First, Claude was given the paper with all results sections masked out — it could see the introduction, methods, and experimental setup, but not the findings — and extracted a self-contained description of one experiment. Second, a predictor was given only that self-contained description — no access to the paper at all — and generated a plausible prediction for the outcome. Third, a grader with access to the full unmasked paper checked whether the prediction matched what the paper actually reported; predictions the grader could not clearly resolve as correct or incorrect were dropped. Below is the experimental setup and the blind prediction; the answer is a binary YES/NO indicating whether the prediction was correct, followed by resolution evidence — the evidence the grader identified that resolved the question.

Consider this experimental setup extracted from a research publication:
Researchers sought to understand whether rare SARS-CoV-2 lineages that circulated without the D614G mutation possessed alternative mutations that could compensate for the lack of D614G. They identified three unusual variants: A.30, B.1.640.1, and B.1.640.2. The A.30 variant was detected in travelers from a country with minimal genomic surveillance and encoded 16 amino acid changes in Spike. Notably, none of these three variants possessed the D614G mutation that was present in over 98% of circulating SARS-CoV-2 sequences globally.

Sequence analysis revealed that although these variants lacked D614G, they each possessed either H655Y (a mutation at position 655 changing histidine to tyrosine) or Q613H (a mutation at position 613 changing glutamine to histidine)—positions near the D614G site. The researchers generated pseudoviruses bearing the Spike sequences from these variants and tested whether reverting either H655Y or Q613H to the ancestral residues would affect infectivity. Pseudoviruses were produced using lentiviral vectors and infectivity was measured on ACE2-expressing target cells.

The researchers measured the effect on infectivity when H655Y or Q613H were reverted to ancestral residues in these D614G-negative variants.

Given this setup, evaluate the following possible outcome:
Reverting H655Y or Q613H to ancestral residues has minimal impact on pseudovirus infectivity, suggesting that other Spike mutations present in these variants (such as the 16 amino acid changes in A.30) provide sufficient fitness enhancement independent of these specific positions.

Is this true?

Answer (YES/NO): NO